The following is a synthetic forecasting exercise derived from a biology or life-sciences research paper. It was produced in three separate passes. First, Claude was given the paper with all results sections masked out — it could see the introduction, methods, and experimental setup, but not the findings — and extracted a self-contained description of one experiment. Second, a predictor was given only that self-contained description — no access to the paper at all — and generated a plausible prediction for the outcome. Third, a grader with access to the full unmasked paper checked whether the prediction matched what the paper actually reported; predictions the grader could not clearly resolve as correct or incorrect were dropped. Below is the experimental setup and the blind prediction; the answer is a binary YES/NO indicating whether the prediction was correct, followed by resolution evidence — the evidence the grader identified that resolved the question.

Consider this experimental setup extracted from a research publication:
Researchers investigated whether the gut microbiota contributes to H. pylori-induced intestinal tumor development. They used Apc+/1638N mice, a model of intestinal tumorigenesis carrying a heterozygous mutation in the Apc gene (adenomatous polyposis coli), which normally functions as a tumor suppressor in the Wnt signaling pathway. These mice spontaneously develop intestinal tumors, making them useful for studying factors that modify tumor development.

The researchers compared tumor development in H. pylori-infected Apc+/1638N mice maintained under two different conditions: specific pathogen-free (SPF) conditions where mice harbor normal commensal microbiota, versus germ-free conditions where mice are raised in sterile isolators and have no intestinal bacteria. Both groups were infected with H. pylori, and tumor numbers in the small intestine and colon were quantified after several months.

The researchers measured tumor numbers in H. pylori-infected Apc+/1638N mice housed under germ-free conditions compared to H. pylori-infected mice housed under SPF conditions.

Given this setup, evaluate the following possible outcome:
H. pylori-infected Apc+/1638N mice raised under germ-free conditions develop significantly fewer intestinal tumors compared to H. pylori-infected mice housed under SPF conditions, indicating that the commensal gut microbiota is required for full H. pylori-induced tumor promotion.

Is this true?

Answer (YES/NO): NO